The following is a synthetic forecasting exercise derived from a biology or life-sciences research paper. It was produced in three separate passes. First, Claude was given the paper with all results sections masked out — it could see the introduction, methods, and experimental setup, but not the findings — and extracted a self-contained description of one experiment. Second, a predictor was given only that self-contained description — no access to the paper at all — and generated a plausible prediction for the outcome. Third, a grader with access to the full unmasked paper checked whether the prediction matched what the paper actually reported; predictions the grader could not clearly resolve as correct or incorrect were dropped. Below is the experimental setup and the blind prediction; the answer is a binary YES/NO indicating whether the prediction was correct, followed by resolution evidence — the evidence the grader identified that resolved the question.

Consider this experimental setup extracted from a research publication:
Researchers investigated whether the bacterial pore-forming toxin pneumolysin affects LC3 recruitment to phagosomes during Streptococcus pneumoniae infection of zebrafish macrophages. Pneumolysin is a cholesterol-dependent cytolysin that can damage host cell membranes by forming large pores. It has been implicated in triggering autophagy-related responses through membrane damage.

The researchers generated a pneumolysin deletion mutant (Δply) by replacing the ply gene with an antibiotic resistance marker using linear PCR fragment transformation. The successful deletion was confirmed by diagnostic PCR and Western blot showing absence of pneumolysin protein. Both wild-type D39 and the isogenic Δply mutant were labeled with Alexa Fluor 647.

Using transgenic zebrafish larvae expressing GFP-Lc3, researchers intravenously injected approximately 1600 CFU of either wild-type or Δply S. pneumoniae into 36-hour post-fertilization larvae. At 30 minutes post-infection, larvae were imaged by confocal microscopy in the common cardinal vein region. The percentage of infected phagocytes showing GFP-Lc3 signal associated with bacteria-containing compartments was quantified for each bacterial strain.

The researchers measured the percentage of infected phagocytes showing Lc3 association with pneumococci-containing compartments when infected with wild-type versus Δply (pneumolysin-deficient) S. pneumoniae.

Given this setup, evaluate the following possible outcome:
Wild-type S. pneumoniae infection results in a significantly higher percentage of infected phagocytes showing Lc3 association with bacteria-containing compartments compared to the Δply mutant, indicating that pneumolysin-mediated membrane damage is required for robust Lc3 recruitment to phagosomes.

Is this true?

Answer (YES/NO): YES